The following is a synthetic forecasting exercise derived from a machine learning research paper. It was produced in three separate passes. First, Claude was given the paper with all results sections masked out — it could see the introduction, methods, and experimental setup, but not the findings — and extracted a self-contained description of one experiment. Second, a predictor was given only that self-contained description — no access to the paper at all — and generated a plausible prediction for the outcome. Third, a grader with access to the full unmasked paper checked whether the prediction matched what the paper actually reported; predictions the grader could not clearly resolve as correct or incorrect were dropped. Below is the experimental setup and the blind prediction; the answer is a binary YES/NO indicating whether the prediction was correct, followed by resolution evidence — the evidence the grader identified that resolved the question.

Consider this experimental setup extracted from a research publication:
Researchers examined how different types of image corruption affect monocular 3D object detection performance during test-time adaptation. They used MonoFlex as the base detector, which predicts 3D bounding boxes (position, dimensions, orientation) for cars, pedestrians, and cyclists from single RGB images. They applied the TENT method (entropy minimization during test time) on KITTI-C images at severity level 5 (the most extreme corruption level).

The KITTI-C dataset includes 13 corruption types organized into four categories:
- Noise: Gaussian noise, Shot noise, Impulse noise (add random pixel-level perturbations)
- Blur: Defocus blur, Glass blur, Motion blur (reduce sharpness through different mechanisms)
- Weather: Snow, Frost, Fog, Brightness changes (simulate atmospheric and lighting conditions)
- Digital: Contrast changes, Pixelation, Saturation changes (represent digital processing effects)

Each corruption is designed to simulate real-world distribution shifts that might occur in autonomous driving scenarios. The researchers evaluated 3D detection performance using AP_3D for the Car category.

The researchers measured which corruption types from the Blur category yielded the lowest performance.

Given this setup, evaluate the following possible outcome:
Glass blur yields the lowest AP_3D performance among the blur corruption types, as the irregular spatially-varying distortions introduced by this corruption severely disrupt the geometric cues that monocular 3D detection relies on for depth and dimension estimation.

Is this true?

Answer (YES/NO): NO